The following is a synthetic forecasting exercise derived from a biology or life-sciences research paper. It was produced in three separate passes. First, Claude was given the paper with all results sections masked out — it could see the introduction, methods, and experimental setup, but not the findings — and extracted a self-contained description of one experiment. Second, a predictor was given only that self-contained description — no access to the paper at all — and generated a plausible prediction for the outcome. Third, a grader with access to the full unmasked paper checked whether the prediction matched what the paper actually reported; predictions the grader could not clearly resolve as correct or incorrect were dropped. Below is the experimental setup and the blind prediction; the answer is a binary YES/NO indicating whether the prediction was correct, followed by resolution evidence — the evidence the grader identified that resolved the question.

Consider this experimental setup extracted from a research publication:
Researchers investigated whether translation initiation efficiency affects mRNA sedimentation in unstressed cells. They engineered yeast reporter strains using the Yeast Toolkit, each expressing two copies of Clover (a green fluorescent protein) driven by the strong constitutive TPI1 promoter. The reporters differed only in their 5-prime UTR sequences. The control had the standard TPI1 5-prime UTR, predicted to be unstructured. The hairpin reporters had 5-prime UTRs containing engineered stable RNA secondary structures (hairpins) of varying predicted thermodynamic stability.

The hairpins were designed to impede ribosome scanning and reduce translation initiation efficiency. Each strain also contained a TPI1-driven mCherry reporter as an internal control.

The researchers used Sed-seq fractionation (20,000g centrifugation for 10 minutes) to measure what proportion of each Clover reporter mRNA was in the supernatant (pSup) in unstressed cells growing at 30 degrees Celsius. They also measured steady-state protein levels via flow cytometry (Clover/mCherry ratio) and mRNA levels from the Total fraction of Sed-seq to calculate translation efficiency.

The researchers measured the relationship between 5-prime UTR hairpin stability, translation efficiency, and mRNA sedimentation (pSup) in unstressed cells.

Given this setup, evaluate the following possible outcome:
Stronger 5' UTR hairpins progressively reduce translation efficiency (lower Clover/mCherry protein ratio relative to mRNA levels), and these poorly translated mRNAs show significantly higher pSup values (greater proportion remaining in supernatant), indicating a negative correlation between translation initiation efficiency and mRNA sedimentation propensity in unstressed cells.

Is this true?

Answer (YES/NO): NO